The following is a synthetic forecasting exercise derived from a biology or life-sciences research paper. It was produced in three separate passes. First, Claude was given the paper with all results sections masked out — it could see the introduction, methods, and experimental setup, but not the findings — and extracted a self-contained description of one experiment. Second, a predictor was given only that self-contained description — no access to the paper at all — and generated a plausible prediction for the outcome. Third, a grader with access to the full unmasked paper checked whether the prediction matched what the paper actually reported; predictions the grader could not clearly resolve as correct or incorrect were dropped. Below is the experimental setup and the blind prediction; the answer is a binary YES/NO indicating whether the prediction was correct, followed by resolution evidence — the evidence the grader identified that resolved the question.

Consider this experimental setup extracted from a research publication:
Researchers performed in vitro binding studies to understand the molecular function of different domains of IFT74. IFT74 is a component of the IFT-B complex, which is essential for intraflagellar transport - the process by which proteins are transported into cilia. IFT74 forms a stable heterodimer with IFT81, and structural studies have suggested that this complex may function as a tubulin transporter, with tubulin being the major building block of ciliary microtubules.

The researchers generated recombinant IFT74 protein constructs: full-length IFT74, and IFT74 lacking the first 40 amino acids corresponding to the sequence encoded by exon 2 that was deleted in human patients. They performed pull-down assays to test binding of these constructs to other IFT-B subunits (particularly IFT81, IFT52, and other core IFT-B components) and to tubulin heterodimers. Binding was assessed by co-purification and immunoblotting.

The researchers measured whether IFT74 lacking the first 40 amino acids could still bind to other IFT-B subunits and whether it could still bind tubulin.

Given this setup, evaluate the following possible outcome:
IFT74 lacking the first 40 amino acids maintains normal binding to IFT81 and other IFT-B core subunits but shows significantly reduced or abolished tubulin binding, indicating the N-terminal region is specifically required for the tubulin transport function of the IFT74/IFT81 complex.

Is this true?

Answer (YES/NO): YES